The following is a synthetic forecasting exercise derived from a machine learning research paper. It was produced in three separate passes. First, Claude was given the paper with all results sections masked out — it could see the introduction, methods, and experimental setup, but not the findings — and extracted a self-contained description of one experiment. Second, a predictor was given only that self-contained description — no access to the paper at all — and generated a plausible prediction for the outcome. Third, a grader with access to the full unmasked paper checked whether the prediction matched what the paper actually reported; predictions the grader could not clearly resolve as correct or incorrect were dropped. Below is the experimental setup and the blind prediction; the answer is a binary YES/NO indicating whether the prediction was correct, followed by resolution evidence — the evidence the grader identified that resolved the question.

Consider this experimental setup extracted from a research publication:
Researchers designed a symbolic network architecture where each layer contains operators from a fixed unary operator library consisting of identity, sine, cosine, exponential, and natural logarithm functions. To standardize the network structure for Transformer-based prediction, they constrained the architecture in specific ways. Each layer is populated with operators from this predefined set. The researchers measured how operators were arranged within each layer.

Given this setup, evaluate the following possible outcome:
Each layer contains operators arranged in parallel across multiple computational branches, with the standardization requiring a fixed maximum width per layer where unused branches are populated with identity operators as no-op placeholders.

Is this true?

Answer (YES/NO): NO